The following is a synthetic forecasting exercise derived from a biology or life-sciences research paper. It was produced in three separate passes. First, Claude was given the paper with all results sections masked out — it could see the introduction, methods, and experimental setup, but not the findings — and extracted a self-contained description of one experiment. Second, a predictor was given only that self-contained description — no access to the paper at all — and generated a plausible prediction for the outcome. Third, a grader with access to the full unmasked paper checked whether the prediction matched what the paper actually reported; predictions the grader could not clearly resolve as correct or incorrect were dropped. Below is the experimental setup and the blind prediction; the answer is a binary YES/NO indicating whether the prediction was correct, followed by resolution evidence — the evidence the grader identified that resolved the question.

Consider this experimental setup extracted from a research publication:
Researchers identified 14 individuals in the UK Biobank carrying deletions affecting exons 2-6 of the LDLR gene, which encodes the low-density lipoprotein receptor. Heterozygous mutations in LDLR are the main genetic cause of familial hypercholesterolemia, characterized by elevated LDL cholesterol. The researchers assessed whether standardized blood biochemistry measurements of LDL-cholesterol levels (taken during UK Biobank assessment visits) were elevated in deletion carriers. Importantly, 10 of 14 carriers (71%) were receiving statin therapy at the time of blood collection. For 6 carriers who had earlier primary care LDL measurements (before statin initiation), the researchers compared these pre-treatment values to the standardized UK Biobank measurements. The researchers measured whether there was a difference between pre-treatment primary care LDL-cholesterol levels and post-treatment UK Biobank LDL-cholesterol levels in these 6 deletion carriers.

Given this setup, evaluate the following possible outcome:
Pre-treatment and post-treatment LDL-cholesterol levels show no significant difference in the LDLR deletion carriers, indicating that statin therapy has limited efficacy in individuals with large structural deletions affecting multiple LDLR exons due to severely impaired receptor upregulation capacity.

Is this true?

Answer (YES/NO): NO